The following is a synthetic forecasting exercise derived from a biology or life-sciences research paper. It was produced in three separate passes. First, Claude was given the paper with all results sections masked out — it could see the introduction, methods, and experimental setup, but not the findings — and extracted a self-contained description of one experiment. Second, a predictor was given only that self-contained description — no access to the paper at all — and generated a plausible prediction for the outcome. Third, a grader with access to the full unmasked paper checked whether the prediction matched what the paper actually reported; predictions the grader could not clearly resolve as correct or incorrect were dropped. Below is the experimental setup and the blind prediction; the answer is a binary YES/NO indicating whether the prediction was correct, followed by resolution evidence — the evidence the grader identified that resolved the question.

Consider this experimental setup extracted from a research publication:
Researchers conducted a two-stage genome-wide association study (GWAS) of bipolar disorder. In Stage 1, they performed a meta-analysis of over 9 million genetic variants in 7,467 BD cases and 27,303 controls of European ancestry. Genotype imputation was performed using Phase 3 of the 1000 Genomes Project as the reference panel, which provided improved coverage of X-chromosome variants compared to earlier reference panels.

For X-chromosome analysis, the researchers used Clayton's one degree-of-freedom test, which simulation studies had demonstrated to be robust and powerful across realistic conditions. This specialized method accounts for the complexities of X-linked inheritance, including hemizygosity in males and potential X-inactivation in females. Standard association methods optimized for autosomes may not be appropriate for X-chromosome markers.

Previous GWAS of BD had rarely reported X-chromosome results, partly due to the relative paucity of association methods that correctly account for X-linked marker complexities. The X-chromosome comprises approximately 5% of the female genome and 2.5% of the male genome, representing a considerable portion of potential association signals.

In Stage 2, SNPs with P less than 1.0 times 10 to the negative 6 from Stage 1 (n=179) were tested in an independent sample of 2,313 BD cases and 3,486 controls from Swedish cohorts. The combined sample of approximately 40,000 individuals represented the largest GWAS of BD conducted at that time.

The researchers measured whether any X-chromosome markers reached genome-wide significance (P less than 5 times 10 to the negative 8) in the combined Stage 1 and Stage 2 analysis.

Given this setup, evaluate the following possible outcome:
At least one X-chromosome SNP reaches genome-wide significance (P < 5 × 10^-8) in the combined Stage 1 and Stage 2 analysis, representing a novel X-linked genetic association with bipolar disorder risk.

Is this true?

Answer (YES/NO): NO